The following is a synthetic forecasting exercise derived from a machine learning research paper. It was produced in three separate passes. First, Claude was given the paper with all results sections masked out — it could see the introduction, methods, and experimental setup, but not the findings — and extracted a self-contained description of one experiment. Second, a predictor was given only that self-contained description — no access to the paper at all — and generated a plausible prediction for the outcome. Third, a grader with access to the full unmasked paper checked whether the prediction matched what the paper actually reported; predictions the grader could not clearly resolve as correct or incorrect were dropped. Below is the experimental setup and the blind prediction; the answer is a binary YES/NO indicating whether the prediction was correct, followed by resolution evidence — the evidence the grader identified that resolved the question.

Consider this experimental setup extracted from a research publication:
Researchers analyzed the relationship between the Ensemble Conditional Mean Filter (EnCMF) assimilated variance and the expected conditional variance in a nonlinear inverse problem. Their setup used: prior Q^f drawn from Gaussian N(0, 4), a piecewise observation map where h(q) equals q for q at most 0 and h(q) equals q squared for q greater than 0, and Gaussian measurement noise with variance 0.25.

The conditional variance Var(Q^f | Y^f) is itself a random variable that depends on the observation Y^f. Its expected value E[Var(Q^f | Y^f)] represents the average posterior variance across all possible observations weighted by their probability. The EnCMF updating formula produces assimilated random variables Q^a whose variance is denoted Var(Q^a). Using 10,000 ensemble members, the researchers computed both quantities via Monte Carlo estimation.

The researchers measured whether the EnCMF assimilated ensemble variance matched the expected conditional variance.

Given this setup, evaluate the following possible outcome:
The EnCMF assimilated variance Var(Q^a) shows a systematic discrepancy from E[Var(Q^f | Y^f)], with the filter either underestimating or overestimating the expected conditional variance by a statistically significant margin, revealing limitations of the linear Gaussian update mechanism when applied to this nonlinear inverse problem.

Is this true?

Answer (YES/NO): NO